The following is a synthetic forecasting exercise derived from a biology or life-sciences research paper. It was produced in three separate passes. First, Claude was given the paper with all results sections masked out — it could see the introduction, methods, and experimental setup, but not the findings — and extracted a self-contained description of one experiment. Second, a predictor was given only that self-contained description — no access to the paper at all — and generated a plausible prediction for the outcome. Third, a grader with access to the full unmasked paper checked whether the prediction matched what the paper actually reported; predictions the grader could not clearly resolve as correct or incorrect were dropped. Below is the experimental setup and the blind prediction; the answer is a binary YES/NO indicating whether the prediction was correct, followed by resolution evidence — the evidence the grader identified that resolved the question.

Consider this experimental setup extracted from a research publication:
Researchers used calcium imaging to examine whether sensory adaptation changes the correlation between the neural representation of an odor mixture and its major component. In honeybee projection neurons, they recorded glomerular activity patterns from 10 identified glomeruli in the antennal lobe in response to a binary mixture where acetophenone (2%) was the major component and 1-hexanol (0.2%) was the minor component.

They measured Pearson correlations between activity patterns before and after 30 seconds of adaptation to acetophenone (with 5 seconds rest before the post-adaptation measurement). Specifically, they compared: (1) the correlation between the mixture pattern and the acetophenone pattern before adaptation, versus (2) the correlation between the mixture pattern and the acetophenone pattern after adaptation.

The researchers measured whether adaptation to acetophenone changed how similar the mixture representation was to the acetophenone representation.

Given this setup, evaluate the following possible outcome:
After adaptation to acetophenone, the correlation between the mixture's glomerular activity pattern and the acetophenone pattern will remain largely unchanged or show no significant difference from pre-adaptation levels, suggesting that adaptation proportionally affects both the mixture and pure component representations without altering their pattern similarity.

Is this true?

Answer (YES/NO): NO